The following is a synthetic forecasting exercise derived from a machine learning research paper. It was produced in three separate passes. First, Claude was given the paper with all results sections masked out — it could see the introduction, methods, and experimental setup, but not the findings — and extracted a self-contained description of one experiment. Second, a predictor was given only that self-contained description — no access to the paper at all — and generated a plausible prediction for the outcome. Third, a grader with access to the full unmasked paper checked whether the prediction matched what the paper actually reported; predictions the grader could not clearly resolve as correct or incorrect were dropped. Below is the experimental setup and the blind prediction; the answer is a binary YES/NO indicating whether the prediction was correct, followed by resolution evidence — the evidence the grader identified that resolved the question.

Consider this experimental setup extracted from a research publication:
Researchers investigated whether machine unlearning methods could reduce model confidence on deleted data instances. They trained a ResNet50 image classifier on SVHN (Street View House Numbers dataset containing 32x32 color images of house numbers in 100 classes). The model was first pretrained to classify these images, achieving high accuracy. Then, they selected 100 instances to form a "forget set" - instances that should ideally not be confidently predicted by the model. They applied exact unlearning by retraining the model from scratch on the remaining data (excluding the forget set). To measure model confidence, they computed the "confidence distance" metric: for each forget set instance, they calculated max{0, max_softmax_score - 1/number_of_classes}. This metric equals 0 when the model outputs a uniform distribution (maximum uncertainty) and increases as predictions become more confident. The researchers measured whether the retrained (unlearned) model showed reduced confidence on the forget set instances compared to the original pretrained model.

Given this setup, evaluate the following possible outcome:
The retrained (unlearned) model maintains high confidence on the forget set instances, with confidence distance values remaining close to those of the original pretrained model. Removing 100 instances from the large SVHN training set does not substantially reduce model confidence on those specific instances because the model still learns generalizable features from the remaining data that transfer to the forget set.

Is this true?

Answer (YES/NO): YES